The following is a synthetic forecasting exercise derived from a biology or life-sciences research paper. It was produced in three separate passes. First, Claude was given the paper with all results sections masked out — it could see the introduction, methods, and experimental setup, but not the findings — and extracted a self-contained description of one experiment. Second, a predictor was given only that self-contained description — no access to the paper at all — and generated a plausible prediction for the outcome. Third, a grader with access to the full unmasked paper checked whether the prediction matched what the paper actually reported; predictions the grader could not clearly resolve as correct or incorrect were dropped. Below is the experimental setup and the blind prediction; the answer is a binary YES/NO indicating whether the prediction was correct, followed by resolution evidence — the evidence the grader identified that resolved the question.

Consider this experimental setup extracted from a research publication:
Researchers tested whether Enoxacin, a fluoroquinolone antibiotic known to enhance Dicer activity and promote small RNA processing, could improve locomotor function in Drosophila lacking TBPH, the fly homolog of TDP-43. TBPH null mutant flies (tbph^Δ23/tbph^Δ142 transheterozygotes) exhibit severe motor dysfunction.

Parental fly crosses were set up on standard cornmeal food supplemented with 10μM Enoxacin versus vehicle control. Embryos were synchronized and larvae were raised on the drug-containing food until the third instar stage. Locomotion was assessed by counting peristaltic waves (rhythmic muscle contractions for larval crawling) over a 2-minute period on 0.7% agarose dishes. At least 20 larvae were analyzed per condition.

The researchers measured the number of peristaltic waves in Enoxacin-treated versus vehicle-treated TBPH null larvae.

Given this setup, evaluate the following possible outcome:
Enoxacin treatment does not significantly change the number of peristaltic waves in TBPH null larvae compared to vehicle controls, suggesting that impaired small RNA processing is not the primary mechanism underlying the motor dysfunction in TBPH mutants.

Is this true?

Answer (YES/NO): NO